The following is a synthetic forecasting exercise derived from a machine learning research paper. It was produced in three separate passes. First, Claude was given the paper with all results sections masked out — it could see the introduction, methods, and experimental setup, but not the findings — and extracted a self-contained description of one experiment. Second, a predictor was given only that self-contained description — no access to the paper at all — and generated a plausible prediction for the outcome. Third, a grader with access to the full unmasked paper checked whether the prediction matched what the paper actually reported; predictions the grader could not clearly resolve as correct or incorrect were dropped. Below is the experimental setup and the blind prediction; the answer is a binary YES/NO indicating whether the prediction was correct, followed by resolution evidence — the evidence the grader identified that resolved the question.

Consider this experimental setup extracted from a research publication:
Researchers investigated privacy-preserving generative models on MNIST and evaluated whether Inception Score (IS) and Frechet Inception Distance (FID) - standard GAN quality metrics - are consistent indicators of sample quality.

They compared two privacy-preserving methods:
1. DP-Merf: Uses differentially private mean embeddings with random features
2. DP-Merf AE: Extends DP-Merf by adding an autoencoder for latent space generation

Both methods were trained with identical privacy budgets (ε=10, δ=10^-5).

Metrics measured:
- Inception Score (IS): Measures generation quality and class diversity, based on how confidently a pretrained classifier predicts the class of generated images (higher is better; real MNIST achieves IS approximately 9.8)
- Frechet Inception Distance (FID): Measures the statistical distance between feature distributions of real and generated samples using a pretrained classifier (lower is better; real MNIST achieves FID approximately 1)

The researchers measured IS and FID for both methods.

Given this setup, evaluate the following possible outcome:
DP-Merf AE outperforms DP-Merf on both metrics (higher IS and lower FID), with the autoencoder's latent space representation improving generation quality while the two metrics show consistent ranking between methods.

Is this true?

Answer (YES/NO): YES